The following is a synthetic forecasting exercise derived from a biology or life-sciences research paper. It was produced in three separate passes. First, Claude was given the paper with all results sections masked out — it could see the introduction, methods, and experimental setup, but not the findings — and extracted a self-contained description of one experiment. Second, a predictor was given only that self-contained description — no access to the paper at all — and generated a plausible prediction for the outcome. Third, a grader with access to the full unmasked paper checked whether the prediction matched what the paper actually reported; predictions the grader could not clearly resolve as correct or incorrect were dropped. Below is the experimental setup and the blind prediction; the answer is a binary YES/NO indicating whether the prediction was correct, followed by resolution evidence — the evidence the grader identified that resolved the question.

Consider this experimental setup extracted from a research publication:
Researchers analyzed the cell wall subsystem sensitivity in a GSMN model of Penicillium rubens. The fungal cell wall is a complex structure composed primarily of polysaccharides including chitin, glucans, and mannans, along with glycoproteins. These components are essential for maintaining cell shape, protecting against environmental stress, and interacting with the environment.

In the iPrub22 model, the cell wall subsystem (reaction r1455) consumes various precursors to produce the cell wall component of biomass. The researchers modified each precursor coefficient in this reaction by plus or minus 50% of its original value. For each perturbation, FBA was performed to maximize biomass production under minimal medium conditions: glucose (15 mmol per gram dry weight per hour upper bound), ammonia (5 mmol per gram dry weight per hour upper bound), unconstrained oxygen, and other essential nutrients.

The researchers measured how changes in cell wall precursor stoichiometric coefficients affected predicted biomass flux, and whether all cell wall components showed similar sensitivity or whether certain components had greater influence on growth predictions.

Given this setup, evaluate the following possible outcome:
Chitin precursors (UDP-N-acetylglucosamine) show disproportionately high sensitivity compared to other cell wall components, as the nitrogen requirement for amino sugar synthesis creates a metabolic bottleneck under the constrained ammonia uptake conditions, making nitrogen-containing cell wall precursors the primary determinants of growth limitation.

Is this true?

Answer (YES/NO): NO